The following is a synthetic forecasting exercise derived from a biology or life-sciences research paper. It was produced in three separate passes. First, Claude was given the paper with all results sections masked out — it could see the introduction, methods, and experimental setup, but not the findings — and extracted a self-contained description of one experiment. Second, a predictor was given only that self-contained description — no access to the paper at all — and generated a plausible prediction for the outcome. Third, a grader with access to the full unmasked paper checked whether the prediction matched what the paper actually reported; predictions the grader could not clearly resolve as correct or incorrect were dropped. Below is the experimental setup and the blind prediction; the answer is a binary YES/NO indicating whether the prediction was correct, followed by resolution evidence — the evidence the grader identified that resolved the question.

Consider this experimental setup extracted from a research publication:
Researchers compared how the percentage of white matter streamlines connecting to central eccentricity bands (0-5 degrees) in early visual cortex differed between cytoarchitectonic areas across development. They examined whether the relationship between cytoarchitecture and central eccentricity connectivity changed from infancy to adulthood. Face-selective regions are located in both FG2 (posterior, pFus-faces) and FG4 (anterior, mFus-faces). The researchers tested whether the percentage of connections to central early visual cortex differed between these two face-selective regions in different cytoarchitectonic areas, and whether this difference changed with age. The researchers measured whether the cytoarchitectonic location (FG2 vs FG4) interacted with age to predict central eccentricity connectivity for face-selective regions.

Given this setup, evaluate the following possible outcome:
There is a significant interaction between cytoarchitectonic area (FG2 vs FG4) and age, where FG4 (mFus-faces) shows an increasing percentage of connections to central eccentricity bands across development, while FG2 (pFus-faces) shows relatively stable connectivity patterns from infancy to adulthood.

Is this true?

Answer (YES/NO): NO